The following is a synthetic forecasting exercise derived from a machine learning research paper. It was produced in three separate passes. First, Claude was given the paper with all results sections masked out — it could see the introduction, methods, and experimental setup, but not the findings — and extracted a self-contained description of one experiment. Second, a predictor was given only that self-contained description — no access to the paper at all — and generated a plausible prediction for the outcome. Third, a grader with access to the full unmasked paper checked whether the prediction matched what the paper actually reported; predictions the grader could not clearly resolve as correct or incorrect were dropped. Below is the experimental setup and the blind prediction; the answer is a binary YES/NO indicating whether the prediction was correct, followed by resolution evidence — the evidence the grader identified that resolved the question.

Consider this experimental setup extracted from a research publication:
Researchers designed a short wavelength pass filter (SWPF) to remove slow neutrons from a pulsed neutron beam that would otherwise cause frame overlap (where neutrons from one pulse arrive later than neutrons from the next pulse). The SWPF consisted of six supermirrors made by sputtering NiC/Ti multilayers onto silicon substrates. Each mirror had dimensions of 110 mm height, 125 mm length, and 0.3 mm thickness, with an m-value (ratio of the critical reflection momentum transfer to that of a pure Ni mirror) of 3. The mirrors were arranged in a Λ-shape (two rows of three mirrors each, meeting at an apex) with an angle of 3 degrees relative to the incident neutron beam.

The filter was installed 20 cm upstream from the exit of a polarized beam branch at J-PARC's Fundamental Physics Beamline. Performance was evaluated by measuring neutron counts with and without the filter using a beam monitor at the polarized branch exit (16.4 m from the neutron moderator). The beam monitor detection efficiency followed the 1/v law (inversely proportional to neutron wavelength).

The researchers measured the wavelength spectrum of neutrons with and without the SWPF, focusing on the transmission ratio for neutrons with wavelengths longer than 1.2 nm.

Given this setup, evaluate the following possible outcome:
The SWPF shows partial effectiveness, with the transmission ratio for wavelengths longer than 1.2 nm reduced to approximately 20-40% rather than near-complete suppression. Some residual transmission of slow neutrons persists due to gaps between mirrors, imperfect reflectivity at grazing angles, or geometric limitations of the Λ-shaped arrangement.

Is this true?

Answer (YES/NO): NO